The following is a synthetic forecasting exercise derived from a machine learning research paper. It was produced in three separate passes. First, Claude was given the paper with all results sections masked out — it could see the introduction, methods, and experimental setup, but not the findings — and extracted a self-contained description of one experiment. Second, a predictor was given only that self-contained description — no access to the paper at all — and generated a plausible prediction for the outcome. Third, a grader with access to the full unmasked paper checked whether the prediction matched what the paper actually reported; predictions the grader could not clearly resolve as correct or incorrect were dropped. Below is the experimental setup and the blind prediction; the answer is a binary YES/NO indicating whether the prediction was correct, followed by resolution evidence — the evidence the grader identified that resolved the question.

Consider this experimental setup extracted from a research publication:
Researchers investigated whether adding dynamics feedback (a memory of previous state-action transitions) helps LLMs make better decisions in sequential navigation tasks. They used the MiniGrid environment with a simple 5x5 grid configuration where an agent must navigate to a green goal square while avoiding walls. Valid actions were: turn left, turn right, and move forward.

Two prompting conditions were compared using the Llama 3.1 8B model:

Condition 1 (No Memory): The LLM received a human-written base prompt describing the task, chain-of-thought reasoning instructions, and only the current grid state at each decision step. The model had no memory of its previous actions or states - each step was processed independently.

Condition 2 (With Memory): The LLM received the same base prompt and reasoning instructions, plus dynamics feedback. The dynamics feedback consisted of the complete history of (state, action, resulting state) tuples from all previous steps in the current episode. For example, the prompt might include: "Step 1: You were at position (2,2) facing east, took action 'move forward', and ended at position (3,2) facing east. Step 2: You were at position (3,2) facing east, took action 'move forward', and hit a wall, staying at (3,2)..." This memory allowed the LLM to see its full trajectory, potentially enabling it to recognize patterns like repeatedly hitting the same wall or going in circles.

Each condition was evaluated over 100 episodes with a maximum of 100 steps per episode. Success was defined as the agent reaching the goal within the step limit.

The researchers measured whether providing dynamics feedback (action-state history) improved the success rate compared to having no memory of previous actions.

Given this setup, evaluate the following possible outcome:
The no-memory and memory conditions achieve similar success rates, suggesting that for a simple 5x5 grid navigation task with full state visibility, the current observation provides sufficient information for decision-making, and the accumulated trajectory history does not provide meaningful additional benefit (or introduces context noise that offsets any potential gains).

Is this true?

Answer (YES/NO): YES